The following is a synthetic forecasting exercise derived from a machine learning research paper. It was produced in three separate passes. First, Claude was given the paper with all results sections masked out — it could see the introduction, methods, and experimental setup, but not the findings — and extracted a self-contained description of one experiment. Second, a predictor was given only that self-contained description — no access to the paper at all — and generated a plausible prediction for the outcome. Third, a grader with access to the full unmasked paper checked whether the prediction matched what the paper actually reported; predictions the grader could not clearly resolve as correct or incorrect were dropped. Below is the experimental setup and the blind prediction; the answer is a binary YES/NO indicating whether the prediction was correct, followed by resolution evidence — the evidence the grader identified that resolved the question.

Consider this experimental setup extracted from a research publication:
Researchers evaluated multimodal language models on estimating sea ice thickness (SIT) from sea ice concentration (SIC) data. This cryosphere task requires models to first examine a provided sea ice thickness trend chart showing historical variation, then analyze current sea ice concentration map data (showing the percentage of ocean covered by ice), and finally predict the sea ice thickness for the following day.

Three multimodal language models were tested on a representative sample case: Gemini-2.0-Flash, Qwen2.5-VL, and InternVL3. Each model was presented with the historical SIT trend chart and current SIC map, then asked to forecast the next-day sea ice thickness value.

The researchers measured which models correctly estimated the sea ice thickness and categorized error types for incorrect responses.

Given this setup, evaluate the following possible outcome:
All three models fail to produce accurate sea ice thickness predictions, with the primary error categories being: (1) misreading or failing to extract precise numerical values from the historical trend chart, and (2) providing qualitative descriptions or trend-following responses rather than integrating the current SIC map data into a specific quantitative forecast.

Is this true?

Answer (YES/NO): NO